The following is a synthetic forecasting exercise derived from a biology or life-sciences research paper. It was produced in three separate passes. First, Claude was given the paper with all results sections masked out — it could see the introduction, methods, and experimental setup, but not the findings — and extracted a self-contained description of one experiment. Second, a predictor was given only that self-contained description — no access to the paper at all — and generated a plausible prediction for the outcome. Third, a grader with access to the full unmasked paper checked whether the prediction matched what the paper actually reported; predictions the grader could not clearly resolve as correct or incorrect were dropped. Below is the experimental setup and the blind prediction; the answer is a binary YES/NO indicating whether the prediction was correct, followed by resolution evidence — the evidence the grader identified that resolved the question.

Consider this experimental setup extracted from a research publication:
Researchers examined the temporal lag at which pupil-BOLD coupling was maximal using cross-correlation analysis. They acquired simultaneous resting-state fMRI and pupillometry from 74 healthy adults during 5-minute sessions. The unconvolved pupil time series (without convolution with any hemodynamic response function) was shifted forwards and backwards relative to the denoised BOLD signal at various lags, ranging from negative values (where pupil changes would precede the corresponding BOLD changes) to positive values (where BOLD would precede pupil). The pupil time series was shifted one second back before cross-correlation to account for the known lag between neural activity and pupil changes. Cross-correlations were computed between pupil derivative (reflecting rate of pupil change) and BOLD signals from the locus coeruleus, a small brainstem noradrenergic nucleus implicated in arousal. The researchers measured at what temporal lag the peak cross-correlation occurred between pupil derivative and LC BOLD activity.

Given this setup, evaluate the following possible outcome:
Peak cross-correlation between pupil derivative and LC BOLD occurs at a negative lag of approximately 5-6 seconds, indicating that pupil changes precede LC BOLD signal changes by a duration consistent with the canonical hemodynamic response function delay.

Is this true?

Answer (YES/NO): NO